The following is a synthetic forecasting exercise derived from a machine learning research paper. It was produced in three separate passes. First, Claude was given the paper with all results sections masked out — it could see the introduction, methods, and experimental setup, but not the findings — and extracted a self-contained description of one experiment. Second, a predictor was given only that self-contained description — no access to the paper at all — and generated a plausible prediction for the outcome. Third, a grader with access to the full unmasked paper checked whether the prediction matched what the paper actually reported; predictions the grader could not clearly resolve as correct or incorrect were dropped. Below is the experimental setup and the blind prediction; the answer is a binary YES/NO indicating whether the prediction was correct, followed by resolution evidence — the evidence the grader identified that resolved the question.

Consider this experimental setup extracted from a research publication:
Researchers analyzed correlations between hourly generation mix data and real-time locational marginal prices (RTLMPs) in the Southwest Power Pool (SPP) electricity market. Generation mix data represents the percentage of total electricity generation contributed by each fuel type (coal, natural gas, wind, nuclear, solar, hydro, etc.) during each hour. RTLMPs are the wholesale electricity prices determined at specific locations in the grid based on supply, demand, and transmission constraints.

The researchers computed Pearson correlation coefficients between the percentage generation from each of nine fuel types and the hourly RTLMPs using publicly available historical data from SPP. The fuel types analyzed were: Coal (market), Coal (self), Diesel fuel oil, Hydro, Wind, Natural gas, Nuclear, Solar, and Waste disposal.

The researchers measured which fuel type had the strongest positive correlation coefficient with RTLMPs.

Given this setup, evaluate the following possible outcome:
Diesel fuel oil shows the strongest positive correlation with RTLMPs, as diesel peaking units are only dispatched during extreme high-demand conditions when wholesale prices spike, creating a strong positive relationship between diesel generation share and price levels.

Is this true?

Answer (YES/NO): NO